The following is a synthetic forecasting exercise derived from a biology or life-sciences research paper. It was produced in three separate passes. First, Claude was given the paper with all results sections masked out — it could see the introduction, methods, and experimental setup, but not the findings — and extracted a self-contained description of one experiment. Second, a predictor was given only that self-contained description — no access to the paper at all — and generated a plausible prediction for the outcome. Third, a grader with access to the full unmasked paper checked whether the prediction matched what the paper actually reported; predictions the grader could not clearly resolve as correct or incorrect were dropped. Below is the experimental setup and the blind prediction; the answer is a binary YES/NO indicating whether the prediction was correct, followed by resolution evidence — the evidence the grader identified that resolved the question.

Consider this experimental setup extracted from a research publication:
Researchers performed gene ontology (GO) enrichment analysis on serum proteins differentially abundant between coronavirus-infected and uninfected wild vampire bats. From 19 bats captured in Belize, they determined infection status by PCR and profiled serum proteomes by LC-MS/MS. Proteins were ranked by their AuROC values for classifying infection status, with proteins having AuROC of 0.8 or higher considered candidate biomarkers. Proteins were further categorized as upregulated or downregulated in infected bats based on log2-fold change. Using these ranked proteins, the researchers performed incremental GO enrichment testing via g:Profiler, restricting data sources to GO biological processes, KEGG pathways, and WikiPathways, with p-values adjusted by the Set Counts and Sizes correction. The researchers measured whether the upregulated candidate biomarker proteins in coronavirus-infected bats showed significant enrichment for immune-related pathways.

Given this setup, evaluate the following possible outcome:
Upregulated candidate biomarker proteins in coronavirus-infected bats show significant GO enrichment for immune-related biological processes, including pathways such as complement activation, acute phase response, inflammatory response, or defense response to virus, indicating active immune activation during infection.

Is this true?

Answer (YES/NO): NO